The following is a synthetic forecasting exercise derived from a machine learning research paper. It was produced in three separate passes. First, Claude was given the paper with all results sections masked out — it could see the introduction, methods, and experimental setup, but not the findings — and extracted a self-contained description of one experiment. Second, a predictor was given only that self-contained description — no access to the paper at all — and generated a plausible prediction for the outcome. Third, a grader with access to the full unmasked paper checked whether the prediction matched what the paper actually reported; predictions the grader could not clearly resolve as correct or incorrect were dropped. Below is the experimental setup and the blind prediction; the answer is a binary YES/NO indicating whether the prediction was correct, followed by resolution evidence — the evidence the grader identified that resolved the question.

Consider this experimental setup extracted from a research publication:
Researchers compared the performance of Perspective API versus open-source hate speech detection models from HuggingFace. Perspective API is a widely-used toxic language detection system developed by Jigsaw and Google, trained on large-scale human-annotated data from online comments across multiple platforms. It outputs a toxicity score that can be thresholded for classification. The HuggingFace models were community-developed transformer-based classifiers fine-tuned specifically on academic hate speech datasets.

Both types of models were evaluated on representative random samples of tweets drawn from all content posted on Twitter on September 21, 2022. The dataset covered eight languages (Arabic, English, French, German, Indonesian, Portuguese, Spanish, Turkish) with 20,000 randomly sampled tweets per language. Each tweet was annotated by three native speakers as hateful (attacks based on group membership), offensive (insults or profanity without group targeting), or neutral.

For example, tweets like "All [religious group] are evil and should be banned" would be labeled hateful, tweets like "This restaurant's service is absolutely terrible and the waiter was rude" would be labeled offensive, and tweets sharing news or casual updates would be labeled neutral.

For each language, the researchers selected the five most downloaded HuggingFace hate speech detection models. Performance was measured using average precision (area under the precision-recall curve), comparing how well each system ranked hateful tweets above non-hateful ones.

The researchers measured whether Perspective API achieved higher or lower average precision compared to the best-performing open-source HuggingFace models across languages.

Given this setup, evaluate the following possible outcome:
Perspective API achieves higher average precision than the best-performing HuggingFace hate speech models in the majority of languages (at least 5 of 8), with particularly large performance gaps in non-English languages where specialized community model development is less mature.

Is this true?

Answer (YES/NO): YES